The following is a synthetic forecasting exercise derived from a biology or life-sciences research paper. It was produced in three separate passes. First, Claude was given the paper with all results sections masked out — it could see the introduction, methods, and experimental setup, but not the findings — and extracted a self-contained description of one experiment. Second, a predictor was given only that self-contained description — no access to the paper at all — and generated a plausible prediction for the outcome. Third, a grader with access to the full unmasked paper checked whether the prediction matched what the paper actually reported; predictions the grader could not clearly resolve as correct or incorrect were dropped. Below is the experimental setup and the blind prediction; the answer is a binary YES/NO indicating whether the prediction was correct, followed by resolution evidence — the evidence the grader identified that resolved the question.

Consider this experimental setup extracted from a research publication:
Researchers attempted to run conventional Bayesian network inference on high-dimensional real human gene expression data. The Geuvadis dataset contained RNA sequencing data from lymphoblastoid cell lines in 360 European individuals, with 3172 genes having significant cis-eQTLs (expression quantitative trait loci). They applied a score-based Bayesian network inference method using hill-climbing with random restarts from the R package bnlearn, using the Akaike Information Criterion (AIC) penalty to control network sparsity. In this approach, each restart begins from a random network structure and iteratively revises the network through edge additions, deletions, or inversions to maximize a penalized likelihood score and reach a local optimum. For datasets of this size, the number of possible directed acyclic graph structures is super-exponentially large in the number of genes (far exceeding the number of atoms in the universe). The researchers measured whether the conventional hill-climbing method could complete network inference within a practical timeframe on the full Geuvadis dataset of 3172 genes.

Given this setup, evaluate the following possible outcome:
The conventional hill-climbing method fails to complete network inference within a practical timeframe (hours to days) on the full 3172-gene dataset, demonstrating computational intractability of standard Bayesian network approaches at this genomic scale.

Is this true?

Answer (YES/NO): YES